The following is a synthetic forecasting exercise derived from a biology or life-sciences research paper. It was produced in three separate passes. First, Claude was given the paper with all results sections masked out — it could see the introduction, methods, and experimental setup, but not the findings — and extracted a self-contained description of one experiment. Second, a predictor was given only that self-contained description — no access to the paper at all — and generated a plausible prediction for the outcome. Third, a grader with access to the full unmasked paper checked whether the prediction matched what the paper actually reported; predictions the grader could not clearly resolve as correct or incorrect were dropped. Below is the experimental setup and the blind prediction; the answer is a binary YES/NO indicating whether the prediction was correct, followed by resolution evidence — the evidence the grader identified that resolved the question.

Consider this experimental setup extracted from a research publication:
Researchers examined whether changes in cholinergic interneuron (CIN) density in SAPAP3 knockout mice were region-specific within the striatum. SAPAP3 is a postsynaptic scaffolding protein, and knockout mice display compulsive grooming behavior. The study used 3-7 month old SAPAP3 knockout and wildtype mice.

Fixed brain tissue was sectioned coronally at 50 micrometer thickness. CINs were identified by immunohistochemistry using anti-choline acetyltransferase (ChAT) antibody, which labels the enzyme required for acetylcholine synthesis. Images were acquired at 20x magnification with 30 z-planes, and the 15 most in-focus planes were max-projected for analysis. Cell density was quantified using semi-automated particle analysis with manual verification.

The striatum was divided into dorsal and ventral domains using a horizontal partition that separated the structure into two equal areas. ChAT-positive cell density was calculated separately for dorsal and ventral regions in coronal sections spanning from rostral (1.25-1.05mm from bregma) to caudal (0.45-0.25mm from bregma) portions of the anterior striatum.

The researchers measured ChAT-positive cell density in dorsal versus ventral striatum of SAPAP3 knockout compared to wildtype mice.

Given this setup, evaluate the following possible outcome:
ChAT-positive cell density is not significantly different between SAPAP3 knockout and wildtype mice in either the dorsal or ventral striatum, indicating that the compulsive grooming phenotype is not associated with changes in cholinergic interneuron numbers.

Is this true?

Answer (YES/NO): NO